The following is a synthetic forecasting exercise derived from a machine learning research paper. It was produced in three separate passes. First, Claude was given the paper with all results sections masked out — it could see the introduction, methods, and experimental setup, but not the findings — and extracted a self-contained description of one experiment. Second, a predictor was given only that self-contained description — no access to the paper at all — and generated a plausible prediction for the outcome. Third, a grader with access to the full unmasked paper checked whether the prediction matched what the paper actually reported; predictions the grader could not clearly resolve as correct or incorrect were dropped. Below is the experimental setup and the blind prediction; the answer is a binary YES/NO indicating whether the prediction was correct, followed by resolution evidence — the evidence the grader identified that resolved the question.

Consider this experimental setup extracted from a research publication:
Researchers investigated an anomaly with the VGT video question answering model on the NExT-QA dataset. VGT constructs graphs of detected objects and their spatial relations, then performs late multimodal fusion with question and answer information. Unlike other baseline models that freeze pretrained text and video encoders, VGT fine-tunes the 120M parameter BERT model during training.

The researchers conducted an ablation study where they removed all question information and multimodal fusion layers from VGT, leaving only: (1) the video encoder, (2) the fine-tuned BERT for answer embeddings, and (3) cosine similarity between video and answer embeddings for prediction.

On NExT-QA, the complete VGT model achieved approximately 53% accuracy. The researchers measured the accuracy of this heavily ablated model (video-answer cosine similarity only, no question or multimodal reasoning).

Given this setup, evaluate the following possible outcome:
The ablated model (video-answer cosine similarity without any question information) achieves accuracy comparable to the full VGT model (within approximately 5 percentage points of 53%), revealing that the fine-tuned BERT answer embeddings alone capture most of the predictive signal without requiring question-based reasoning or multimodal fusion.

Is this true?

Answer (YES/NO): YES